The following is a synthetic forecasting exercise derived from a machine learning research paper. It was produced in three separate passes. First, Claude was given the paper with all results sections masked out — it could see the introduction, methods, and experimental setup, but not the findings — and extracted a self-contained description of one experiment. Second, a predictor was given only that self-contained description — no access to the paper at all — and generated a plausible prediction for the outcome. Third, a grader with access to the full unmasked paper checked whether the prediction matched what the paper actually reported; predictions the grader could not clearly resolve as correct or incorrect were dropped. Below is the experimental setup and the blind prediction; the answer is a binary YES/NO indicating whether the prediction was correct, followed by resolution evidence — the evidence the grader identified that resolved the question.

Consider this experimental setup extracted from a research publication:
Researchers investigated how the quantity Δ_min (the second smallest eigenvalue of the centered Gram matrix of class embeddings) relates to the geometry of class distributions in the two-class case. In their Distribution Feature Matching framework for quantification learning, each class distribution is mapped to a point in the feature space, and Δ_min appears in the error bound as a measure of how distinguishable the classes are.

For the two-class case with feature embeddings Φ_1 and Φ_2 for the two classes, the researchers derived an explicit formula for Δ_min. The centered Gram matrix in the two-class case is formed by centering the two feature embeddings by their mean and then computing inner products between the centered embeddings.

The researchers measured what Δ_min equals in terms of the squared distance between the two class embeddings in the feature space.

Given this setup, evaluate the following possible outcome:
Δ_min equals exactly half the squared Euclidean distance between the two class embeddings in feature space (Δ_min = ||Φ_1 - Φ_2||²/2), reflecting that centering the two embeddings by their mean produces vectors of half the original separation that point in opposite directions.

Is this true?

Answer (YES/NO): YES